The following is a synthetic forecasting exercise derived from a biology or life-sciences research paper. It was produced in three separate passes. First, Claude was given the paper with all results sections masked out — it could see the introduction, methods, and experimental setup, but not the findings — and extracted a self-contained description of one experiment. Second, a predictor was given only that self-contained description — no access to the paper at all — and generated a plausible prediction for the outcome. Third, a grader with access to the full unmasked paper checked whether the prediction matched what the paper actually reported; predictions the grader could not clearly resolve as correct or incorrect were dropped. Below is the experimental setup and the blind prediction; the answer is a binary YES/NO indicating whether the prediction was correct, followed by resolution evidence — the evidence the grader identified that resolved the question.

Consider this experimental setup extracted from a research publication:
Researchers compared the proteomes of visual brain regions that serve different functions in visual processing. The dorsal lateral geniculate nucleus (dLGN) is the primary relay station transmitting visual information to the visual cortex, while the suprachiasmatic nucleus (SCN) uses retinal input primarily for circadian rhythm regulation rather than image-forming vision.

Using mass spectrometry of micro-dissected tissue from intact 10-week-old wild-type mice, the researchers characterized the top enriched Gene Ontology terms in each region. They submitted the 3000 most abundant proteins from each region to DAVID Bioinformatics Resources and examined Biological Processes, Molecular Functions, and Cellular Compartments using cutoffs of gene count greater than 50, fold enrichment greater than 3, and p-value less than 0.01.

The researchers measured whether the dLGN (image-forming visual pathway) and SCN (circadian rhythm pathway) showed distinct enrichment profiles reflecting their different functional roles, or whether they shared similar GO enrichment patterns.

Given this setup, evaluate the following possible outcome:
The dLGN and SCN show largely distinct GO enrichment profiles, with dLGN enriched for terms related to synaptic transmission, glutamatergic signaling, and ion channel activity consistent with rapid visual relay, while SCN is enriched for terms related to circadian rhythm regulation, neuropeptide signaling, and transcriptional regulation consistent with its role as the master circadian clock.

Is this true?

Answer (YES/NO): NO